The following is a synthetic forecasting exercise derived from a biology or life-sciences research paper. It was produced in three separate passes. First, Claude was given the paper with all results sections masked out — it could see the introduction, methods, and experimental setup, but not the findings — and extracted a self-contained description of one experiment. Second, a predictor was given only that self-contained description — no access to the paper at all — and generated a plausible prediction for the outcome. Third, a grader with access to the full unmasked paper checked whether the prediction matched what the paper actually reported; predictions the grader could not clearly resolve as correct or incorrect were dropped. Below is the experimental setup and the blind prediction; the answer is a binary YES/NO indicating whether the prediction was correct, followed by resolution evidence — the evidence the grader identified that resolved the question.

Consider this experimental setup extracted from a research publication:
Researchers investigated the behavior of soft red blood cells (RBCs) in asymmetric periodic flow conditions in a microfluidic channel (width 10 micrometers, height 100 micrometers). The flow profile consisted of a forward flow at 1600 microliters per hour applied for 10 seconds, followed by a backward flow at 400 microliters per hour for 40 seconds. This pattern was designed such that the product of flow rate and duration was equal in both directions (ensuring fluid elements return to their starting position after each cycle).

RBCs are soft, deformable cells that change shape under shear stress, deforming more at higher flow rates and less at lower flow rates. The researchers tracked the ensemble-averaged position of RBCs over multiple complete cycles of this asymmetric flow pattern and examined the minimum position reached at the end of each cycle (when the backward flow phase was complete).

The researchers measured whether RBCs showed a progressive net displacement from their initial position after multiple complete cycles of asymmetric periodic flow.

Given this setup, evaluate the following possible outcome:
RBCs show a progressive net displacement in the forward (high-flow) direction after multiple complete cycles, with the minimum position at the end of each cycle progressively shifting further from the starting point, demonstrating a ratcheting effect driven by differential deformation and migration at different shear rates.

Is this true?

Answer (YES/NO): YES